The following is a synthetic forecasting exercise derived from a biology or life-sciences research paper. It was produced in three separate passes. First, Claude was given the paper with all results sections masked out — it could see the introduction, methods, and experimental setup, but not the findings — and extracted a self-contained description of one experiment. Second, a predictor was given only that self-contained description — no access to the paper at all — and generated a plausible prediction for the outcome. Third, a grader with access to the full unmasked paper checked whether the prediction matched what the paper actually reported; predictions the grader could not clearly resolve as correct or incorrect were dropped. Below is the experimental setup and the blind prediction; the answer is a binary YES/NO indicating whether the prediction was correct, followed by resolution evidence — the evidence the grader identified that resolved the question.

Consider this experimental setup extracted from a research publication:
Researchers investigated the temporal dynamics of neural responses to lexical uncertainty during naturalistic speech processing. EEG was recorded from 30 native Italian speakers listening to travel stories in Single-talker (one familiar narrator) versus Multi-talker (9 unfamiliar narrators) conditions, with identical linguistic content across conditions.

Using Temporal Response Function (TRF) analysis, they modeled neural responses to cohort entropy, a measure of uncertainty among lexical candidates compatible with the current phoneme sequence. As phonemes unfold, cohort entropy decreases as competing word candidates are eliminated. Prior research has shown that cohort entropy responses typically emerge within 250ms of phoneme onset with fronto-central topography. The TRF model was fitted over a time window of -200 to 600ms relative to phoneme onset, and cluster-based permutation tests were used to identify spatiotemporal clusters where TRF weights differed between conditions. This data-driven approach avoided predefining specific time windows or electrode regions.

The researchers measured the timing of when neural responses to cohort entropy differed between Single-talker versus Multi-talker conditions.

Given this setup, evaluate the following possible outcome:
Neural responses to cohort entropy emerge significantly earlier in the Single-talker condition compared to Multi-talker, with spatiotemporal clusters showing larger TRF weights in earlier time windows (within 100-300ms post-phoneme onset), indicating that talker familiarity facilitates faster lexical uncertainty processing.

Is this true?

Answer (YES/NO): NO